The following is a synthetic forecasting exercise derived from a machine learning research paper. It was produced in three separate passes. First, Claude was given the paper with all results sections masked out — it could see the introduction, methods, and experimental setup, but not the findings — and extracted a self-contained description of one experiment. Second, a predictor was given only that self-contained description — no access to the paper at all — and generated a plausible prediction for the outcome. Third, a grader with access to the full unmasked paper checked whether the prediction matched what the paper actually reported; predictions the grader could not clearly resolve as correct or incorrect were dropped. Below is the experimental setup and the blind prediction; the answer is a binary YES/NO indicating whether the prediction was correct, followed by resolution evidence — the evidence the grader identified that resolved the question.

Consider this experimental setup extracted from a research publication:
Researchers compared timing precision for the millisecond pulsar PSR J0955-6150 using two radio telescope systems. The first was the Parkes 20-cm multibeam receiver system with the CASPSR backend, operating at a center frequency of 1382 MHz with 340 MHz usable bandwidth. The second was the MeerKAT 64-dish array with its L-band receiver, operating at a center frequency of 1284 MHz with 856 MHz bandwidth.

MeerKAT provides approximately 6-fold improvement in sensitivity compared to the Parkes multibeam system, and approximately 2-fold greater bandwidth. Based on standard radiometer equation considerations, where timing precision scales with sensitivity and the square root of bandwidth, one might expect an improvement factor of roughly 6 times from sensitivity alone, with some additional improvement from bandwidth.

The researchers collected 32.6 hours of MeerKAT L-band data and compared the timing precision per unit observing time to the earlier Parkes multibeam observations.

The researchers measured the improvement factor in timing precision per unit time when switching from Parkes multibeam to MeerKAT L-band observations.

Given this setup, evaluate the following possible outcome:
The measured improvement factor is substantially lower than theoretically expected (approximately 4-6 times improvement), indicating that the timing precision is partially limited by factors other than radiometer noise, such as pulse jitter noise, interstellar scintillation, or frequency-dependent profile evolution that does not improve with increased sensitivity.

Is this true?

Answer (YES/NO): NO